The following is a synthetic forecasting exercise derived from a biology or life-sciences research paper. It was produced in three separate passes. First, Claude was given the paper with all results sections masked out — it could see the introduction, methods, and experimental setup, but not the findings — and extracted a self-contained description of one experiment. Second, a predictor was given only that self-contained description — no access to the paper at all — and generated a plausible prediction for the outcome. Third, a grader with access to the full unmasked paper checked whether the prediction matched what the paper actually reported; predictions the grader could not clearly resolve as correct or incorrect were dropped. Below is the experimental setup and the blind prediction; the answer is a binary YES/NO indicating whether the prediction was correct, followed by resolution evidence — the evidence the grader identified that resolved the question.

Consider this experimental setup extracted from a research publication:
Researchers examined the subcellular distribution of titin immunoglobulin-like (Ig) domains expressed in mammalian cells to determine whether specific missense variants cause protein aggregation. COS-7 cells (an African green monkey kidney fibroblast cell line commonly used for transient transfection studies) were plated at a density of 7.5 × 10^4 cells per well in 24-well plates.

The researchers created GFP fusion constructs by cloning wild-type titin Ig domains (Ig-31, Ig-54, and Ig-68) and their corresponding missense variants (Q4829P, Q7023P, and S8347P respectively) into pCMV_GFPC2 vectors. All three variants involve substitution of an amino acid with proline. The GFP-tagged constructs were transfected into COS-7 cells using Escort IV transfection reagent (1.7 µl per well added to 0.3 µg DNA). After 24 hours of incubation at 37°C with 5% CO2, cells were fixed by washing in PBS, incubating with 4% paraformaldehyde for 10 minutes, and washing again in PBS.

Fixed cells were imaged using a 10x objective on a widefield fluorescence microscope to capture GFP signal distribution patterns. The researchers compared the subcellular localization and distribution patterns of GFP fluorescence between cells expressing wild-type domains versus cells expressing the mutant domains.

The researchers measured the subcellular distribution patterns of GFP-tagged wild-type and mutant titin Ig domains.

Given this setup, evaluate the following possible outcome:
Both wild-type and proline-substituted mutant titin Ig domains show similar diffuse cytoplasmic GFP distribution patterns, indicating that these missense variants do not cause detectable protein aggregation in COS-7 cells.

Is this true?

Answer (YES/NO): NO